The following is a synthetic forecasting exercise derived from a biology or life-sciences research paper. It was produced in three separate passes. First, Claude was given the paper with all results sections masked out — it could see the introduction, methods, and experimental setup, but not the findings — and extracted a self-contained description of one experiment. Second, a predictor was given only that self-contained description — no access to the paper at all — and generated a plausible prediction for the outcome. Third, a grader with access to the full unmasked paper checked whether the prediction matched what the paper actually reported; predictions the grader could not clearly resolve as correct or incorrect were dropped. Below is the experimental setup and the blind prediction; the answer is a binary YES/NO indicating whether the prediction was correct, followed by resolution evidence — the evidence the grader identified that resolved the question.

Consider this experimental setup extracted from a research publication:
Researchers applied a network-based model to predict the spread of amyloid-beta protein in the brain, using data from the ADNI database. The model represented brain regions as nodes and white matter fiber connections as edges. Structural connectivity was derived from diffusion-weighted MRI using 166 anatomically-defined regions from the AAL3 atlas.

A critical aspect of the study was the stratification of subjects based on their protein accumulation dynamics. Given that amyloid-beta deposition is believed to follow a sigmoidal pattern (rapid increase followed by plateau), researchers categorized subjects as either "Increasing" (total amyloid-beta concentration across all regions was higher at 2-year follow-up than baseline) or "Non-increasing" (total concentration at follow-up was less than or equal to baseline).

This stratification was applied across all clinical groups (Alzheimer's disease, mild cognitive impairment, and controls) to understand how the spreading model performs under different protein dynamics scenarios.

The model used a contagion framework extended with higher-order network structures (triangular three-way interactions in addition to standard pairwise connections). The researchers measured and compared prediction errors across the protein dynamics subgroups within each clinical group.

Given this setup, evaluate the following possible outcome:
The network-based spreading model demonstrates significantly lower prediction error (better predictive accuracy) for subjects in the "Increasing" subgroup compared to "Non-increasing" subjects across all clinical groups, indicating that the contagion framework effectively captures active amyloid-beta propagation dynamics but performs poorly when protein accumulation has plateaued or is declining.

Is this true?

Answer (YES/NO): NO